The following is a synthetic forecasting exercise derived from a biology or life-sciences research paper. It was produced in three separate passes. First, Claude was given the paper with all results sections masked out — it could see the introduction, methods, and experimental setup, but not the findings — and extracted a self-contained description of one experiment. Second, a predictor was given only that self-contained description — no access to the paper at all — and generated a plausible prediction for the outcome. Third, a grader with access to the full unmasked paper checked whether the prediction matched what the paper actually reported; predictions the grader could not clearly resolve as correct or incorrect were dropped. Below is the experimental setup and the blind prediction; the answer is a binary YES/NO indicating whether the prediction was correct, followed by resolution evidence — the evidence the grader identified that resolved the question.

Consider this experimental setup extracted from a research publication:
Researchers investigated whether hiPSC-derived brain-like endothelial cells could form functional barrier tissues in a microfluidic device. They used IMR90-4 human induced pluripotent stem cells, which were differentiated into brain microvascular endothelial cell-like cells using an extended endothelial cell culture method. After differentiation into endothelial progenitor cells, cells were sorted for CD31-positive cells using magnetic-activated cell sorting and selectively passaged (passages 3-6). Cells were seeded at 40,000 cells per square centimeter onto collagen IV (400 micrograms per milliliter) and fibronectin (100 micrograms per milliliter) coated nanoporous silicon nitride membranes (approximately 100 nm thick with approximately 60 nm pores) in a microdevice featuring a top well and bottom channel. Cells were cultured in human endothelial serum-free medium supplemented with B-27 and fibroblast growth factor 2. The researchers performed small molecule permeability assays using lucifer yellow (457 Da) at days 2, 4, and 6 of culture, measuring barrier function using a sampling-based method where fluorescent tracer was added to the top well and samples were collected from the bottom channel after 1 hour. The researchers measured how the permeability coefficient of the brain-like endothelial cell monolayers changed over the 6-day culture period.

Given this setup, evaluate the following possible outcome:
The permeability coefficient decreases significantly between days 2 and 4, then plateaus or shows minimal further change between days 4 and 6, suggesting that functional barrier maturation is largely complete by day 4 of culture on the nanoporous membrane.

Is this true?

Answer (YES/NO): NO